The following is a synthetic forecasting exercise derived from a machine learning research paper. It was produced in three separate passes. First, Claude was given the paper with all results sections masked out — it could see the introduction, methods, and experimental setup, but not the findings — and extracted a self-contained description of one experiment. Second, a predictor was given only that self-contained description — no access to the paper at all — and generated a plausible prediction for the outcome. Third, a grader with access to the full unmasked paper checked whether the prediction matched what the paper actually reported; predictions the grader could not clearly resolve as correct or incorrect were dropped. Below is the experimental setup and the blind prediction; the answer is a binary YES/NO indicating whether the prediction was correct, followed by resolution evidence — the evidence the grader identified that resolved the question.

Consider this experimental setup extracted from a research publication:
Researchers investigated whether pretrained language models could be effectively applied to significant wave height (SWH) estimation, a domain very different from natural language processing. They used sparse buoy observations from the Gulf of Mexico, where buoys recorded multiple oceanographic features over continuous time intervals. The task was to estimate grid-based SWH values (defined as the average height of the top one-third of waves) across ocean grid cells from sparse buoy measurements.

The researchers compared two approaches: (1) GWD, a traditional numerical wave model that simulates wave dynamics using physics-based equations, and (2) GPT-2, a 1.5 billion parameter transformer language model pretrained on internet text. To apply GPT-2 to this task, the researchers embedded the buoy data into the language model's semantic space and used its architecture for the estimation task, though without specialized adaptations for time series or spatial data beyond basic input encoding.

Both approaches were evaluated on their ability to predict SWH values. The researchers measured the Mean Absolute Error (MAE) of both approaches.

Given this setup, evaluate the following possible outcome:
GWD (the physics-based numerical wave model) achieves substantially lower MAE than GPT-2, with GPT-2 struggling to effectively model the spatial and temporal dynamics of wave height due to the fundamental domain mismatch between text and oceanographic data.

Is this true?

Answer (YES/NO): NO